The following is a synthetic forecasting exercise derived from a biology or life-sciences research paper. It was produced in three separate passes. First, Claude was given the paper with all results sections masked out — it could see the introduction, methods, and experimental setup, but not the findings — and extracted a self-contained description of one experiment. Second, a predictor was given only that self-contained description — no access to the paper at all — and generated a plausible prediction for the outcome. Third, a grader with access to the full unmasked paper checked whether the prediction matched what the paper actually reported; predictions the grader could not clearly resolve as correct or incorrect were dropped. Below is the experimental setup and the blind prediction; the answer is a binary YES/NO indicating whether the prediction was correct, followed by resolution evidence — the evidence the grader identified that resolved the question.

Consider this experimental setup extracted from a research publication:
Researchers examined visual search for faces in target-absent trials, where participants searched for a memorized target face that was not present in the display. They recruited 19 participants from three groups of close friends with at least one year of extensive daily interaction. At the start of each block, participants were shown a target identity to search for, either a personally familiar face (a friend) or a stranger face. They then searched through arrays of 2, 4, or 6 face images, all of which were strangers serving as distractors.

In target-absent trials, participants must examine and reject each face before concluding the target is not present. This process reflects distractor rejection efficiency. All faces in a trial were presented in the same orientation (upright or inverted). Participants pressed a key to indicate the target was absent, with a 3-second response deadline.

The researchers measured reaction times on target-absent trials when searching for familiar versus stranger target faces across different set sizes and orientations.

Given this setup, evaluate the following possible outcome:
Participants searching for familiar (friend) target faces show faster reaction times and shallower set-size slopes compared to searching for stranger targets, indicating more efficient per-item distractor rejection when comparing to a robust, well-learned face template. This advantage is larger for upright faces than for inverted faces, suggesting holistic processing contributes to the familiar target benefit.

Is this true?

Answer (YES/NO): NO